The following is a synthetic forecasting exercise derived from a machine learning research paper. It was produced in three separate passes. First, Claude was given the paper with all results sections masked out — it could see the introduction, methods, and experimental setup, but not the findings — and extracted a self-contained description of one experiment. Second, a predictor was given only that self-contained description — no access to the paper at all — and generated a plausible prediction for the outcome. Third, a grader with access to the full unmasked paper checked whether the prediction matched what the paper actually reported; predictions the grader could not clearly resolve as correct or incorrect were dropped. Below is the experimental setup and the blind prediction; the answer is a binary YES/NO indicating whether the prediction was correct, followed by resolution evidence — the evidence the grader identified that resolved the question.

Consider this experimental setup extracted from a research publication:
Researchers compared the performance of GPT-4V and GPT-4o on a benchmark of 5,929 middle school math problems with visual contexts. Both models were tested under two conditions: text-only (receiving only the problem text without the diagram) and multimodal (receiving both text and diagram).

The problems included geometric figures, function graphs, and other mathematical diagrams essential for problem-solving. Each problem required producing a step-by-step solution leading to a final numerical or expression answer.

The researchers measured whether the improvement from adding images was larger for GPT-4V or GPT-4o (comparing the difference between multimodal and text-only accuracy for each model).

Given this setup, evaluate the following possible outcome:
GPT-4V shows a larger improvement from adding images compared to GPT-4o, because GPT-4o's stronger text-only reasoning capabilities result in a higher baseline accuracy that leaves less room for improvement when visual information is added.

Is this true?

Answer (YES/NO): NO